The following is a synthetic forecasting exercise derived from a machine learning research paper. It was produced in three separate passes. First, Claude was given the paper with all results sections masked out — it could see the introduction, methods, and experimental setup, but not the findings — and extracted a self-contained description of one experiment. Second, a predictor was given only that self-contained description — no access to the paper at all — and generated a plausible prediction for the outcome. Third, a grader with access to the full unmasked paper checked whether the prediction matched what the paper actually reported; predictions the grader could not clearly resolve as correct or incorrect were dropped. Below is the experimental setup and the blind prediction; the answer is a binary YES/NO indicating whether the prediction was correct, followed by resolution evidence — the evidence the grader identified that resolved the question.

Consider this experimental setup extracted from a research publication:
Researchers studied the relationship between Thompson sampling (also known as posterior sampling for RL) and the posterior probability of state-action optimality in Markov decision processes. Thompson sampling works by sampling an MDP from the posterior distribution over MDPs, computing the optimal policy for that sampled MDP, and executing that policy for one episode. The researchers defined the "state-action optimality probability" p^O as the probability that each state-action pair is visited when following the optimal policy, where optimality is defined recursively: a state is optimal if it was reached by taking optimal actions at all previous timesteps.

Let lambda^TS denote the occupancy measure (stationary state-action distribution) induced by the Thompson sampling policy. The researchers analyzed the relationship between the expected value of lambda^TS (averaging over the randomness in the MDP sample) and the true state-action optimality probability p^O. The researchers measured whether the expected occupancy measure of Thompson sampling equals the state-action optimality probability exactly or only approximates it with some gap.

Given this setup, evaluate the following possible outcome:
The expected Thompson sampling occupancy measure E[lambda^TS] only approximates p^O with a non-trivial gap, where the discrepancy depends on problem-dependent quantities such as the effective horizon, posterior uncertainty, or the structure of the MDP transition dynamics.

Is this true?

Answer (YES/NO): NO